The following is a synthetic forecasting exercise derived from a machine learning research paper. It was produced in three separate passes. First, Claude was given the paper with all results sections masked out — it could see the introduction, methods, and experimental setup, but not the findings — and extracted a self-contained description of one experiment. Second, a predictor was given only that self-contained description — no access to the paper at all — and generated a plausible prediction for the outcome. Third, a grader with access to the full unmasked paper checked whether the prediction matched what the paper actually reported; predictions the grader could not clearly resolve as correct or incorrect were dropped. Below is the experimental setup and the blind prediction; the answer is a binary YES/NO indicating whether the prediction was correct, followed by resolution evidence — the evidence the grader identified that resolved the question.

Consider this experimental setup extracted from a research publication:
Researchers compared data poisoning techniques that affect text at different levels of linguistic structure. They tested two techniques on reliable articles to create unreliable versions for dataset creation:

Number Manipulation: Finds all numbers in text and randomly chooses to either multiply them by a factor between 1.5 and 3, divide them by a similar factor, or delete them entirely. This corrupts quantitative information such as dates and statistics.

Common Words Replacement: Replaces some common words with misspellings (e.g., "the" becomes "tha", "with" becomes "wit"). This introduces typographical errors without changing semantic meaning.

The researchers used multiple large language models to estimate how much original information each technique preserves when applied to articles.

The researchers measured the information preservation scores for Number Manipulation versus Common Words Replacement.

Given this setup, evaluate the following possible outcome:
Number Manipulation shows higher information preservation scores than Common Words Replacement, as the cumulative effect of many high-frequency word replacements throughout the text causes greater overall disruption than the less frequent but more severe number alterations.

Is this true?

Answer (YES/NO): NO